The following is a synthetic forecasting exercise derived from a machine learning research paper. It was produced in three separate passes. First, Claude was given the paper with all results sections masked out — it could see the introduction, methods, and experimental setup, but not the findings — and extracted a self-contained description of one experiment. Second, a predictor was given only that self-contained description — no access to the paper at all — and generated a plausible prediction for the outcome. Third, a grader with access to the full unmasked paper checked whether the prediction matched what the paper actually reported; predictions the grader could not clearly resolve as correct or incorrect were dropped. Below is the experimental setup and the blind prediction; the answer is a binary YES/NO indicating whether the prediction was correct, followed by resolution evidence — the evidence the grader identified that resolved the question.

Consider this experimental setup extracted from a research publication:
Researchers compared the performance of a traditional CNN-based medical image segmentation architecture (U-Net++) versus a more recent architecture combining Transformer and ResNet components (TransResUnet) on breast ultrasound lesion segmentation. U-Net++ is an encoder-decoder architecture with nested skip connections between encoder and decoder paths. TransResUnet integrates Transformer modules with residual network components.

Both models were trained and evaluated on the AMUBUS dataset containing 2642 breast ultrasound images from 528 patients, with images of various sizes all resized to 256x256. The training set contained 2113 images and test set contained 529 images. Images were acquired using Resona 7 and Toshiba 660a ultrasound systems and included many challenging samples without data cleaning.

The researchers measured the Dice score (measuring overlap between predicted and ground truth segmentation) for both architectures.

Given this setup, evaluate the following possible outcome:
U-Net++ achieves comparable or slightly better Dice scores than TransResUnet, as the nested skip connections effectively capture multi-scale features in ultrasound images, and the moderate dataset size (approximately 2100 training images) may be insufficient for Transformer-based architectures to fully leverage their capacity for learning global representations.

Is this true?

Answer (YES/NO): NO